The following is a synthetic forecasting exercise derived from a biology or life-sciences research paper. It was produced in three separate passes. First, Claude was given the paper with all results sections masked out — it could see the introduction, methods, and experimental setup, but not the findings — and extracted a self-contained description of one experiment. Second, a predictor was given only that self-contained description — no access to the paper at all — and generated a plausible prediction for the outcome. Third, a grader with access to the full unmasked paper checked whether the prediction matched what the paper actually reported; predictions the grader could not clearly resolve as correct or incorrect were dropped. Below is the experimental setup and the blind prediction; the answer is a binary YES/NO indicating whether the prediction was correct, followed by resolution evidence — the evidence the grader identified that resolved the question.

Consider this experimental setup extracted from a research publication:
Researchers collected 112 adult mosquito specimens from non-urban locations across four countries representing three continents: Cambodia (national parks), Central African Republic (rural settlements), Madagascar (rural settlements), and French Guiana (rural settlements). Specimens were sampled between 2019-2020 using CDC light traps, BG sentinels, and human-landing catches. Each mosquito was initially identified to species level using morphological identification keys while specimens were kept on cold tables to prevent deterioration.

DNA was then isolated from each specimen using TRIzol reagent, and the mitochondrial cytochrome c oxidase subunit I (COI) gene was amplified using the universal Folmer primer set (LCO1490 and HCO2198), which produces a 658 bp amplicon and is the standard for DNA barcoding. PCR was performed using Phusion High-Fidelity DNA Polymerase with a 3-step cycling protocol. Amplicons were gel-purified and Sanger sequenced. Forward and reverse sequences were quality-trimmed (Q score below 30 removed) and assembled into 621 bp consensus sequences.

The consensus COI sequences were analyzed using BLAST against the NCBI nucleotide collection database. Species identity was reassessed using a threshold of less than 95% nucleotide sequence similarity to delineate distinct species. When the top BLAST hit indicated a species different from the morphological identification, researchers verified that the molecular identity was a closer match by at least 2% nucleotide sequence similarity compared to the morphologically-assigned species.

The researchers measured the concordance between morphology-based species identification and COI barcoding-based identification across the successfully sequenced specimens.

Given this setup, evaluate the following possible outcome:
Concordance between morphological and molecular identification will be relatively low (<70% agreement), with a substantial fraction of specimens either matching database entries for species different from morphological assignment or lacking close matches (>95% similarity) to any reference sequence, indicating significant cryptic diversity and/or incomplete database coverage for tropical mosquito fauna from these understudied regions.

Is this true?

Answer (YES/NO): NO